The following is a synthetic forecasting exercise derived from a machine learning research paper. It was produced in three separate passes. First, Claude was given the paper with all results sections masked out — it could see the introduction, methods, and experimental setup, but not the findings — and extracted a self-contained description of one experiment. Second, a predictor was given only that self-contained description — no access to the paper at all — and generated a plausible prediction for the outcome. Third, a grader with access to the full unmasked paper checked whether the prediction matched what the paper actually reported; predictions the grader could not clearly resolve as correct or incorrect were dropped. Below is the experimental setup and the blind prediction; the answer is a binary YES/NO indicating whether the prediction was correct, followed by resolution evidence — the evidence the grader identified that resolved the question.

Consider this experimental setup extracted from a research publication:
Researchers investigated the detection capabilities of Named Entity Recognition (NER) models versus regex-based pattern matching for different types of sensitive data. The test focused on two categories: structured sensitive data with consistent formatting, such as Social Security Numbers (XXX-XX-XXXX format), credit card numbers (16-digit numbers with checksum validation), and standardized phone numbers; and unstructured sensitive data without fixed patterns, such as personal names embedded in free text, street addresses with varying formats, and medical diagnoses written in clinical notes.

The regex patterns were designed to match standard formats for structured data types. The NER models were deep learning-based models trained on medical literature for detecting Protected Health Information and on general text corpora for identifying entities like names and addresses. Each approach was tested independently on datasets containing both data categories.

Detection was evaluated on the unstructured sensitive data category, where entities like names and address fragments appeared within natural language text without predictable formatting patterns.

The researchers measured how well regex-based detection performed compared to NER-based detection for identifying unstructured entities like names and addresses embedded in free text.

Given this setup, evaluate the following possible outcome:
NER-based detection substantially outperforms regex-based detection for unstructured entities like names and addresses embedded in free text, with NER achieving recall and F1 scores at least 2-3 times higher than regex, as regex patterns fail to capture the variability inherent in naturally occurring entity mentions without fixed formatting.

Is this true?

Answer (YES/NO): NO